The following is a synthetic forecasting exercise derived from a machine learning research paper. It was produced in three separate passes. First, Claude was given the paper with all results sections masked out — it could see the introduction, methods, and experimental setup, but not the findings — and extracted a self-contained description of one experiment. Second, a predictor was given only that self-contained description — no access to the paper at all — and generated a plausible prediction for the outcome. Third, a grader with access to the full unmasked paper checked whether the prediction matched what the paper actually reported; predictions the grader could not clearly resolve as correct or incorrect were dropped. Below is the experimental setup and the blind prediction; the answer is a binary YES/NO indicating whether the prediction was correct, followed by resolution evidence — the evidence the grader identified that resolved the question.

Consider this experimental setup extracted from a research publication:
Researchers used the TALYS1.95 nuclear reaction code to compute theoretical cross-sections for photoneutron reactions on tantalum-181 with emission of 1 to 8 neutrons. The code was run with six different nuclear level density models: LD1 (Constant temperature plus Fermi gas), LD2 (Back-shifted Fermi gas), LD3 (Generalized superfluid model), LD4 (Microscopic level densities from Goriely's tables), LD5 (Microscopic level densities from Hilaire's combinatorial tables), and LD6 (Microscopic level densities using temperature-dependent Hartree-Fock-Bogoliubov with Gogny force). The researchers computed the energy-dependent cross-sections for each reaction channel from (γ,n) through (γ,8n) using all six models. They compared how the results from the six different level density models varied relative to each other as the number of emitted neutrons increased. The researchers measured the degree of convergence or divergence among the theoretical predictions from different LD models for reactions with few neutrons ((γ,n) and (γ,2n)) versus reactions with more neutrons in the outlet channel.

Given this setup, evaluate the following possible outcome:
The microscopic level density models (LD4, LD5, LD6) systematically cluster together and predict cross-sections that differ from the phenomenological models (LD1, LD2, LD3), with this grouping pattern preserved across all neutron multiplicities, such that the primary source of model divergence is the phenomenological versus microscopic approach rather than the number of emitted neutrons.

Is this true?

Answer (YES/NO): NO